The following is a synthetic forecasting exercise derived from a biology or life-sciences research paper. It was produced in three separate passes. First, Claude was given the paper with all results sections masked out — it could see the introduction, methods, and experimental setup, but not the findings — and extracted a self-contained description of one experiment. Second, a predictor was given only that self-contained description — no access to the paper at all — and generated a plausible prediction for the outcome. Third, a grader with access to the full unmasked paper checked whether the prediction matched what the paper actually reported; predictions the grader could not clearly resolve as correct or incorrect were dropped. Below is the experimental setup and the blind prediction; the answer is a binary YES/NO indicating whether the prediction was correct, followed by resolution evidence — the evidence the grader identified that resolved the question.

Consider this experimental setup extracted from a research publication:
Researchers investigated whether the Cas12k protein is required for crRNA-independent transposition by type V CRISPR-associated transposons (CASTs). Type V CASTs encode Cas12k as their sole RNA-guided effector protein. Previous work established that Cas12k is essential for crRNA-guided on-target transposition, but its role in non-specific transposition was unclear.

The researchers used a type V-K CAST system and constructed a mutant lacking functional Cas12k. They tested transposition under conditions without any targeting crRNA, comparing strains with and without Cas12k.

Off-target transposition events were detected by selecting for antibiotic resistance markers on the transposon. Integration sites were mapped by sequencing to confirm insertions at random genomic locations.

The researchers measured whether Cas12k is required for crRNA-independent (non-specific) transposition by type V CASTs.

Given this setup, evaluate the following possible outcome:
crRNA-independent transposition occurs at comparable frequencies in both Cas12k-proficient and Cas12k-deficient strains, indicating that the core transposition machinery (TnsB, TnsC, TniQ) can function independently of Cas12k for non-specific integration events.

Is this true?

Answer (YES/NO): NO